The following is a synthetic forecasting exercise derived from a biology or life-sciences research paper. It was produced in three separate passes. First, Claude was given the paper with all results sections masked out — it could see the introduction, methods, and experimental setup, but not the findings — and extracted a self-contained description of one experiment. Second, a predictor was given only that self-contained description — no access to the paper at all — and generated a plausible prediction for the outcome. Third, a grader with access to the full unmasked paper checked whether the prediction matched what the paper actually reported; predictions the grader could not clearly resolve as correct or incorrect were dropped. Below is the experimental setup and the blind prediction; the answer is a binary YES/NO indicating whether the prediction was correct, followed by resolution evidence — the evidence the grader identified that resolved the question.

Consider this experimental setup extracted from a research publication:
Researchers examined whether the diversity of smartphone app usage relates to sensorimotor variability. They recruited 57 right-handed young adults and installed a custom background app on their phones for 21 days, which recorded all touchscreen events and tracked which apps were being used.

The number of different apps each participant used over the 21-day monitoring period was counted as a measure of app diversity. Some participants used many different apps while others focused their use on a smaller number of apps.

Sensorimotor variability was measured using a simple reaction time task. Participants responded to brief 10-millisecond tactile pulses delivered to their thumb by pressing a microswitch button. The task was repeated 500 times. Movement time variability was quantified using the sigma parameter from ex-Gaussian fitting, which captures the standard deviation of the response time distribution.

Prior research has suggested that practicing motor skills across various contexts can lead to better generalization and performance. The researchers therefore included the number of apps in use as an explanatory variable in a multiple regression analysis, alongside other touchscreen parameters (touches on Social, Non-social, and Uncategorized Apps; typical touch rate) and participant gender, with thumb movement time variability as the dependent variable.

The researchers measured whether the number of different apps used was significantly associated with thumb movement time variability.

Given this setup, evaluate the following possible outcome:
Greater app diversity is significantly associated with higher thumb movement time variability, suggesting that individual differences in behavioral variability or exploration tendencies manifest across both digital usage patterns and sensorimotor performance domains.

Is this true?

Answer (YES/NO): NO